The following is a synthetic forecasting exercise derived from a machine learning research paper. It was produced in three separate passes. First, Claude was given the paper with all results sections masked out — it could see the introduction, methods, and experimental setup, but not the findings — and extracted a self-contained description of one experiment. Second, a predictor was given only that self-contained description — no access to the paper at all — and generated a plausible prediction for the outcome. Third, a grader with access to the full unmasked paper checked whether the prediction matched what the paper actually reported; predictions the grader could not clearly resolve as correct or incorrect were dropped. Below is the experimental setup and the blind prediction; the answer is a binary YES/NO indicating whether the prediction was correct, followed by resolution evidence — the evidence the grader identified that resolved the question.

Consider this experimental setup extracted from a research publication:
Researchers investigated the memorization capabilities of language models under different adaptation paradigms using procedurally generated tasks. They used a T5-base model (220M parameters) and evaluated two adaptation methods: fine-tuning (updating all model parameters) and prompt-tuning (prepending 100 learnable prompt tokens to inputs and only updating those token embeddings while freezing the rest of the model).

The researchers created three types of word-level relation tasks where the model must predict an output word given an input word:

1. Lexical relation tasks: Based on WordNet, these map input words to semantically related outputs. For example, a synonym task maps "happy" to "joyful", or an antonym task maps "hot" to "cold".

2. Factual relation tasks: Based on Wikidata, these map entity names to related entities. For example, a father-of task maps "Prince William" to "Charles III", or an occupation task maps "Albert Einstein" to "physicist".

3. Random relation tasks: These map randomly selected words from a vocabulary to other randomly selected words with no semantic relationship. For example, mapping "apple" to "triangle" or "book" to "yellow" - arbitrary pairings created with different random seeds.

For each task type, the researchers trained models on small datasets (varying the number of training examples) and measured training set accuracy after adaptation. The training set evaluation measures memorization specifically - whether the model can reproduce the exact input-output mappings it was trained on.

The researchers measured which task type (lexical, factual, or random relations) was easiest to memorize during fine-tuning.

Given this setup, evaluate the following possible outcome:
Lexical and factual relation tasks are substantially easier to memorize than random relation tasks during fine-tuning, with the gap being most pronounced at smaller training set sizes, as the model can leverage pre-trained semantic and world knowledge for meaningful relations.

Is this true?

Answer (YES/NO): NO